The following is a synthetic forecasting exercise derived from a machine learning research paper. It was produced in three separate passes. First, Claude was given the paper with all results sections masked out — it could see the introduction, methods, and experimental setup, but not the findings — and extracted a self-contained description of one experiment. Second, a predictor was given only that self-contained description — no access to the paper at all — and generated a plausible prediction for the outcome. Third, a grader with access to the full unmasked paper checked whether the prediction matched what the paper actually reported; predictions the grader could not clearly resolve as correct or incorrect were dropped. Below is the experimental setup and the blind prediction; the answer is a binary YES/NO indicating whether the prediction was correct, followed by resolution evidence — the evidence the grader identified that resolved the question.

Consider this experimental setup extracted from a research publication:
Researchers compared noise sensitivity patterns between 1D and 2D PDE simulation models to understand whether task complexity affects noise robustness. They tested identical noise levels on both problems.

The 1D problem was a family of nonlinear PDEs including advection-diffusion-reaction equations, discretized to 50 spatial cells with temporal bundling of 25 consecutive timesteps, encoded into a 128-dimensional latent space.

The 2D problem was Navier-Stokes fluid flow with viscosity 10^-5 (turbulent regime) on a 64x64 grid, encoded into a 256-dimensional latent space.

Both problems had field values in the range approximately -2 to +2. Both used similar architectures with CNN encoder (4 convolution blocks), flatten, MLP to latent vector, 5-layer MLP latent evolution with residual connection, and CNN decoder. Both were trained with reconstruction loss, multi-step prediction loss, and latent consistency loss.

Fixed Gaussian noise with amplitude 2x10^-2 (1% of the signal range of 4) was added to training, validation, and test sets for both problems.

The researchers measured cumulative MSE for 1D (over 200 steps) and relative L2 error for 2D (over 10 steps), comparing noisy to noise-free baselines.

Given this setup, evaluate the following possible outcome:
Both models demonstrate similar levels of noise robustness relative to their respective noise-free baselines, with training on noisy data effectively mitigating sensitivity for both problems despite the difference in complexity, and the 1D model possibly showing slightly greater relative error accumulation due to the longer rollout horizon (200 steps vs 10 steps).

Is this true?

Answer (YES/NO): NO